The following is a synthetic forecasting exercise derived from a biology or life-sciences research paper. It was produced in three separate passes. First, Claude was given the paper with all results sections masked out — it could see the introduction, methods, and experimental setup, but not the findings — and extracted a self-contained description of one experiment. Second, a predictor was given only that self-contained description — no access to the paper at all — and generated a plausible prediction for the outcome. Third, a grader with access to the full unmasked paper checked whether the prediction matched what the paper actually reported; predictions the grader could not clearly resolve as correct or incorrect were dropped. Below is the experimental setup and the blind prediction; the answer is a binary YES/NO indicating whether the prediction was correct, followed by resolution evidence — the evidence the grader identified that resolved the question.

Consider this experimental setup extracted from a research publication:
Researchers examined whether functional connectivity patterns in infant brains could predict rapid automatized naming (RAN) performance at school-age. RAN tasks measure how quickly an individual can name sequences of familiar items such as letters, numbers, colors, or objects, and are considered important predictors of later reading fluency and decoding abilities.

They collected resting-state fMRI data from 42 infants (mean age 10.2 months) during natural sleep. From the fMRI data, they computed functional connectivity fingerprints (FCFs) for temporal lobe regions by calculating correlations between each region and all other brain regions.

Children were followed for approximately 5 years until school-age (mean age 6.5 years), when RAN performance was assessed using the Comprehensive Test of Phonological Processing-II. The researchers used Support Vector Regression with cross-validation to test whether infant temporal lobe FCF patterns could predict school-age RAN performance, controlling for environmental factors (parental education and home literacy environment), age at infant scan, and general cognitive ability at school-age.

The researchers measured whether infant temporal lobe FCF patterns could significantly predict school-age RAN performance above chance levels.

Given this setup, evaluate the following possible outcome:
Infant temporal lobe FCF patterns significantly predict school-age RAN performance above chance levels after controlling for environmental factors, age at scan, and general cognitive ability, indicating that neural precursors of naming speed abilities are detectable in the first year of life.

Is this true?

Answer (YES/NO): NO